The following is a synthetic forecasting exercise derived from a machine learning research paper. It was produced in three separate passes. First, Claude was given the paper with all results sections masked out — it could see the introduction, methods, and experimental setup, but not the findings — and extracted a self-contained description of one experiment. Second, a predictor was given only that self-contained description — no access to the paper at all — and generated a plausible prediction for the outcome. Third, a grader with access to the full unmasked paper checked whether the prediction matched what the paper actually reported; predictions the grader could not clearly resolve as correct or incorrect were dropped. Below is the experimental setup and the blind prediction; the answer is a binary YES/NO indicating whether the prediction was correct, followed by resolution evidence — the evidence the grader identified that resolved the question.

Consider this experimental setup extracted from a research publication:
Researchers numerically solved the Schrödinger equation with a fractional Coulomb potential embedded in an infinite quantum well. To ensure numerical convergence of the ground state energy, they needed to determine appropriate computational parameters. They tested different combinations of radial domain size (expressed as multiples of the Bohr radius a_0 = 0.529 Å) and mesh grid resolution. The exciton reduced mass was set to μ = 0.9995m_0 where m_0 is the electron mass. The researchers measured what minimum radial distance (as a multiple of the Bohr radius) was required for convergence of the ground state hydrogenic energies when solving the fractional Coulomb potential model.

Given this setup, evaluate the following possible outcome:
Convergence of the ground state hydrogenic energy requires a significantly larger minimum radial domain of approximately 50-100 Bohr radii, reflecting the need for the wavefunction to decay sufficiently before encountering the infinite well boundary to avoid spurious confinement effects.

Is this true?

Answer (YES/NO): NO